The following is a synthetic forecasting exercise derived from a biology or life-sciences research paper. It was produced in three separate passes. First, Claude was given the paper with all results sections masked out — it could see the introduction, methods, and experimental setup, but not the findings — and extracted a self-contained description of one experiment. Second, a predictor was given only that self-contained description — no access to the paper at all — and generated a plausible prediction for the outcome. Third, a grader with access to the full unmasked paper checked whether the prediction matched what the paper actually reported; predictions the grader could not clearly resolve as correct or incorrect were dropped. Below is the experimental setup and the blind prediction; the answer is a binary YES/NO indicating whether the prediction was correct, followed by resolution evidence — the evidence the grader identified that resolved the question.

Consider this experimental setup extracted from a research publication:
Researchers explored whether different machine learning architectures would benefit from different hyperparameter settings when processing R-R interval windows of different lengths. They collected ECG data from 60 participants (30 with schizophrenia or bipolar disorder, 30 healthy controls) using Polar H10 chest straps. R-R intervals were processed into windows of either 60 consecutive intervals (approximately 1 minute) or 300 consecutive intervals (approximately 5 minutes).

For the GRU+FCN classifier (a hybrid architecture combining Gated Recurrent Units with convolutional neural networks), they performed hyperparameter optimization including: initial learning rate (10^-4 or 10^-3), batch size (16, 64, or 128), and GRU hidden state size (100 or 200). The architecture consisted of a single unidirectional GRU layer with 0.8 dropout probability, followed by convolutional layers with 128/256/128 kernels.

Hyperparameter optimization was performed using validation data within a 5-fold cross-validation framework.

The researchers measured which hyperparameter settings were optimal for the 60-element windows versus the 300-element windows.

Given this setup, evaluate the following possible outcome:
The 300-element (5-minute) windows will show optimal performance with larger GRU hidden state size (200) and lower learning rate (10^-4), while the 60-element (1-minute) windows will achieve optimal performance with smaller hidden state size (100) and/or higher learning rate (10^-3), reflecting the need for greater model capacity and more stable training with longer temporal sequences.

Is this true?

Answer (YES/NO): NO